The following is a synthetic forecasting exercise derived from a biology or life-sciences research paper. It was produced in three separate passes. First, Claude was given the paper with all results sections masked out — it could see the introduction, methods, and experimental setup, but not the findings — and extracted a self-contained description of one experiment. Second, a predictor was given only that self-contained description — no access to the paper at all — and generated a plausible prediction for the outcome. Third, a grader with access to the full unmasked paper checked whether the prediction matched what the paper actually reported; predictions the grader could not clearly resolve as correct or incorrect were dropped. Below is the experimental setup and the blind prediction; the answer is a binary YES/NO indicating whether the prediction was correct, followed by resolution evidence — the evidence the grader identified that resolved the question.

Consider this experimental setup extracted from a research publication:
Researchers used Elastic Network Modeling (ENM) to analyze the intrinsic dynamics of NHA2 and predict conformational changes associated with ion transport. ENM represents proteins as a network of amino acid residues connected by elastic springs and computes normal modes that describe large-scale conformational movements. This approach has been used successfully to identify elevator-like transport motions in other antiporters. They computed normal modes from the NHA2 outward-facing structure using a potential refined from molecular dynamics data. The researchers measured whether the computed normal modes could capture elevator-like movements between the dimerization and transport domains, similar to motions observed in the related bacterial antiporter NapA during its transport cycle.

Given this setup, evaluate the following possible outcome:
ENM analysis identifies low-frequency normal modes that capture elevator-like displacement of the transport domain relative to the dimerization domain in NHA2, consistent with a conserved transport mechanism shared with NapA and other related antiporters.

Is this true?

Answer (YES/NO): NO